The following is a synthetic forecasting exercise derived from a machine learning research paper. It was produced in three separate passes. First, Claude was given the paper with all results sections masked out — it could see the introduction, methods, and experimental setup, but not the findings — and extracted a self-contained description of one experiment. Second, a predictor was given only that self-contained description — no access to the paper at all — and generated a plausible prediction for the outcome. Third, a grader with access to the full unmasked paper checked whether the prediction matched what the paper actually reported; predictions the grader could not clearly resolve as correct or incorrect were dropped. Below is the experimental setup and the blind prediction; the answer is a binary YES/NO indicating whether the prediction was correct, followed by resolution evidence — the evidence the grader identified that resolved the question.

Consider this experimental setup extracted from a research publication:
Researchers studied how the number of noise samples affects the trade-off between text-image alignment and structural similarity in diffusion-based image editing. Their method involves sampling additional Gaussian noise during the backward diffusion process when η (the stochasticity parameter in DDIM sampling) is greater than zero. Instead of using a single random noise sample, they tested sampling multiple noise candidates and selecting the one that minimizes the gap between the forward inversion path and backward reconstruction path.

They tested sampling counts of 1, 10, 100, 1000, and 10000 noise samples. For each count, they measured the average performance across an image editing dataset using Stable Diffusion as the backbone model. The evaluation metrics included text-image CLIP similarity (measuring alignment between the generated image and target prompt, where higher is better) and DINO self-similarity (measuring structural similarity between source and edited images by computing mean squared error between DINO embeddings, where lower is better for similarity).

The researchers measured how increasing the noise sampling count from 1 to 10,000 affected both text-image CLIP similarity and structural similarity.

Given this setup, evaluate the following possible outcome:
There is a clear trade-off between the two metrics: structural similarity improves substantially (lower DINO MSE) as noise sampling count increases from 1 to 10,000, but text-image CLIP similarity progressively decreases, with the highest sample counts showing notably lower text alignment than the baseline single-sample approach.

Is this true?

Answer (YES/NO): YES